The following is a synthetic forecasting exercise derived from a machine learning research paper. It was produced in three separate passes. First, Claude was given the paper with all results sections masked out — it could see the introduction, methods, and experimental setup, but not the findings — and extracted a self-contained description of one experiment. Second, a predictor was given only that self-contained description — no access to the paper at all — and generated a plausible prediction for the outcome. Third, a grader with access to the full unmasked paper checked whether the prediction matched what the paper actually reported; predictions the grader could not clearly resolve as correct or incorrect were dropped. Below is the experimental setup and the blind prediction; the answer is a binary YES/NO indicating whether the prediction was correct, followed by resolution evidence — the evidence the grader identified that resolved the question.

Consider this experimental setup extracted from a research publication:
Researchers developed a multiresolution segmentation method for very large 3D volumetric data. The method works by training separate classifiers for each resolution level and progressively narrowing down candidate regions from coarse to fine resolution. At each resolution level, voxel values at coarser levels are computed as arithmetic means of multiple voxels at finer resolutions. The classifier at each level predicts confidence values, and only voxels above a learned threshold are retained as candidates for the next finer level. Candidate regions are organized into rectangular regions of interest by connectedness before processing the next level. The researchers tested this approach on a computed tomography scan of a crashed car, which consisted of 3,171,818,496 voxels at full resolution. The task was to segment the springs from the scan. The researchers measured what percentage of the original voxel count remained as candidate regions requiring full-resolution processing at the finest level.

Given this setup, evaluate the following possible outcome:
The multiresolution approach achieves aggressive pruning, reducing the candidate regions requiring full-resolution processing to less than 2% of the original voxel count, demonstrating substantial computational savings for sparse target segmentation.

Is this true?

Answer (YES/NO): YES